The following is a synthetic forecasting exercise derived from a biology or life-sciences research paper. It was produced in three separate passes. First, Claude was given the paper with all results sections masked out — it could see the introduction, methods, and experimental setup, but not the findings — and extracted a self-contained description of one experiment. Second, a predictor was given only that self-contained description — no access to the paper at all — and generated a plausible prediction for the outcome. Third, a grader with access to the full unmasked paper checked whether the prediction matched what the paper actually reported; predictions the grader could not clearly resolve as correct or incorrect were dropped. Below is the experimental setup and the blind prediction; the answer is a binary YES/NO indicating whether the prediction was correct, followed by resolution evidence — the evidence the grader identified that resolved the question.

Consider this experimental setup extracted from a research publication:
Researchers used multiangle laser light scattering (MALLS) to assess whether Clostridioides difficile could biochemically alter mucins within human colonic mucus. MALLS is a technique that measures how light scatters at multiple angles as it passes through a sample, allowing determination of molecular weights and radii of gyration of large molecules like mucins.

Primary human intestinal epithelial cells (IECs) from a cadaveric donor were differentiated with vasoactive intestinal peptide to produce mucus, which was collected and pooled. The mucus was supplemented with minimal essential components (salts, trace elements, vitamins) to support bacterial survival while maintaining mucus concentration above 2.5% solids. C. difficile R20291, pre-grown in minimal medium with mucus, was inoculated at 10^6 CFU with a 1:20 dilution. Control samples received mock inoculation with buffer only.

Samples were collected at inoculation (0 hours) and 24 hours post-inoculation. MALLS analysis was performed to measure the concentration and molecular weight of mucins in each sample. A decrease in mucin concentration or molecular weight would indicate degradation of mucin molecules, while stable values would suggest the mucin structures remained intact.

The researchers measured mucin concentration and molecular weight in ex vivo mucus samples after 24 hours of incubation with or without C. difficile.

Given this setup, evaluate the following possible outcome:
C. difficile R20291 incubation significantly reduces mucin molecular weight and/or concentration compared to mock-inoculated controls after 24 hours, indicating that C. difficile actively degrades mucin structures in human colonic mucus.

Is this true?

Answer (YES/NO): NO